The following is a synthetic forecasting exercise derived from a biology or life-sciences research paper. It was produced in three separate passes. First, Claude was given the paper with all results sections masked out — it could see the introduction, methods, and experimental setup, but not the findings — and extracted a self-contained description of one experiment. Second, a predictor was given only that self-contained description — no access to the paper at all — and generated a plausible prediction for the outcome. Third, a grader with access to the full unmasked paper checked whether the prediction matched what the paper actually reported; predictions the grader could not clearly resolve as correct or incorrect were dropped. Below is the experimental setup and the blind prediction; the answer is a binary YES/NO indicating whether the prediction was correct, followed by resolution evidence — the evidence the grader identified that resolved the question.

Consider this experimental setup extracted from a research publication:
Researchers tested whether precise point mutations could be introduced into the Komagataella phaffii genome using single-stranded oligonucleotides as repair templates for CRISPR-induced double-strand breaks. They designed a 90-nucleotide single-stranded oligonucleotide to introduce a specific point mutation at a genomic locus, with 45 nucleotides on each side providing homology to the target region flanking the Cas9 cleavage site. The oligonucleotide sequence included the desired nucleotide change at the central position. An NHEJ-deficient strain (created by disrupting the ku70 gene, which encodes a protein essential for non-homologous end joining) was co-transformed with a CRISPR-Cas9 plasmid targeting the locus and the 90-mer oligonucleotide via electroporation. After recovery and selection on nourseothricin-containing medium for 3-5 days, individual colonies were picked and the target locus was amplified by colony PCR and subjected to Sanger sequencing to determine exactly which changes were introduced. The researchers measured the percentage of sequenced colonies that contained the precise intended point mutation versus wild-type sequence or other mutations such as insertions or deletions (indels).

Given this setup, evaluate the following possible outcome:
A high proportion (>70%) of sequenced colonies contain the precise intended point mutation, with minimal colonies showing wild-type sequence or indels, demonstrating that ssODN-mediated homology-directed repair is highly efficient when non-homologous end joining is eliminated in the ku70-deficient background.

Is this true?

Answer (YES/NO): YES